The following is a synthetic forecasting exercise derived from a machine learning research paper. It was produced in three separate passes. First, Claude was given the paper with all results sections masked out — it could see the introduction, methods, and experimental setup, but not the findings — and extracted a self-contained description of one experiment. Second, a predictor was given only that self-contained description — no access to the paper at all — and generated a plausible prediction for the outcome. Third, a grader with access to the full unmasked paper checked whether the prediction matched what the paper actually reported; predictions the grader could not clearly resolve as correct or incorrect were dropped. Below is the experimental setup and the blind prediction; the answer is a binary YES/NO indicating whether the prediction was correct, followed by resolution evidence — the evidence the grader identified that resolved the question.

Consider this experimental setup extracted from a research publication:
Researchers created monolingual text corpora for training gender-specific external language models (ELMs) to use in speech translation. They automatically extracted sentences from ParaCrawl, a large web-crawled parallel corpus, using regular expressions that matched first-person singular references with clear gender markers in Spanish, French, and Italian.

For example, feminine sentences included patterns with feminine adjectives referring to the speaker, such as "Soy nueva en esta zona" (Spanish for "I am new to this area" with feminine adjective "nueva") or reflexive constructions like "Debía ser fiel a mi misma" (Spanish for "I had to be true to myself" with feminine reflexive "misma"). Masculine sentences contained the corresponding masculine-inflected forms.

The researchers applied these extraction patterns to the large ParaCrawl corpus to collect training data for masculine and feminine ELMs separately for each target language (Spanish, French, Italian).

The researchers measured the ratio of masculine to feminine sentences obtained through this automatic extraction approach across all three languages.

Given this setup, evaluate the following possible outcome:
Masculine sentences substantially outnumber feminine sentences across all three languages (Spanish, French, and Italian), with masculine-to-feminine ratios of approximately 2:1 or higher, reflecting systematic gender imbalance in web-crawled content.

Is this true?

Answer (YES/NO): NO